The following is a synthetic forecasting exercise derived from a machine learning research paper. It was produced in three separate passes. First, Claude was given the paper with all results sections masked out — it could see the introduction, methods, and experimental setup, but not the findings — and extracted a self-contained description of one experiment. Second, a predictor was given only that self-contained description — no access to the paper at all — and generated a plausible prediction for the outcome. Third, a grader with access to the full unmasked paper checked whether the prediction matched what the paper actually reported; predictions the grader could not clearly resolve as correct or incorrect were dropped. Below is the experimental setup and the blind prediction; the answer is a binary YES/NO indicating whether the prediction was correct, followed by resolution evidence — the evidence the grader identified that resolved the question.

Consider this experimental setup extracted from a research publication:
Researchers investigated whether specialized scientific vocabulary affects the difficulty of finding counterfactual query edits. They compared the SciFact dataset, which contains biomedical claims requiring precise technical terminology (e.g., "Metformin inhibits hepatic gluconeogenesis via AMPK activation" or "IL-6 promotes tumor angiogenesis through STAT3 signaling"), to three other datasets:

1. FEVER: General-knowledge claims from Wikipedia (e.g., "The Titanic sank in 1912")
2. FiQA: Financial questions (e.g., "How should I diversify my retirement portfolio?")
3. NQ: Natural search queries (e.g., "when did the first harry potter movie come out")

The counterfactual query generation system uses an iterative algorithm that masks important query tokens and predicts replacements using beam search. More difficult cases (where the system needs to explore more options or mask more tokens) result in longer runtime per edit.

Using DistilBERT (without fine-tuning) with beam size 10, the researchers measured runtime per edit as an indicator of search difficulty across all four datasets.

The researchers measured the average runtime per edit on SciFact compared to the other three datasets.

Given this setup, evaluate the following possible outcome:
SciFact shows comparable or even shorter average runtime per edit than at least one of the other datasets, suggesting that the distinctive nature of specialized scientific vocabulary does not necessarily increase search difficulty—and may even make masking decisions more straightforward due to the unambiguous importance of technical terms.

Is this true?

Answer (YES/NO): NO